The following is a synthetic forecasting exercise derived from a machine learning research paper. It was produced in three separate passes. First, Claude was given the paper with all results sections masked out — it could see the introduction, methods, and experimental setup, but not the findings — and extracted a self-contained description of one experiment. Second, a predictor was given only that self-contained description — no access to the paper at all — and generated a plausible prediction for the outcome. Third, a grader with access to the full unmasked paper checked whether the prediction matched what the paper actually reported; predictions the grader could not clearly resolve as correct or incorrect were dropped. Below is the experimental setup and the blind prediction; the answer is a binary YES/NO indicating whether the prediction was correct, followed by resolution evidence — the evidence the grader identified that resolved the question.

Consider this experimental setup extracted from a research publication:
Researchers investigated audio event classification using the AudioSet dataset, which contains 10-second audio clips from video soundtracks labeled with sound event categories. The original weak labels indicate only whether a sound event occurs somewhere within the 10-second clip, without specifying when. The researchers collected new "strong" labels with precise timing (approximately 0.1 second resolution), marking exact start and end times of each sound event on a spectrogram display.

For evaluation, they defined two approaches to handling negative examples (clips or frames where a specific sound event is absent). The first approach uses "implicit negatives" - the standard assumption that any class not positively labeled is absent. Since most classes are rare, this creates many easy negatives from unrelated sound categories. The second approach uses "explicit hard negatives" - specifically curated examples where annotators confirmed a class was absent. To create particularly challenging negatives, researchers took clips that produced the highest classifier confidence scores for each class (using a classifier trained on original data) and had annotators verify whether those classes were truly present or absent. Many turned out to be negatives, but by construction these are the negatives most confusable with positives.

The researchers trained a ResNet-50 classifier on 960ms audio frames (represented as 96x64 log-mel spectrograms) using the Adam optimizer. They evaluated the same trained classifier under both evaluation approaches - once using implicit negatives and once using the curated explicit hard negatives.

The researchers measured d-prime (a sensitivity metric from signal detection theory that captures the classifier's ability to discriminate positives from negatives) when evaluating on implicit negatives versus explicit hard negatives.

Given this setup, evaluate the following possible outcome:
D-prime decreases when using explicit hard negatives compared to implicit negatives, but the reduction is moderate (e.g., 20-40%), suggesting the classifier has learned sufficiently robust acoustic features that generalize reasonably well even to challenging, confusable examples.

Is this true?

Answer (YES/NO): NO